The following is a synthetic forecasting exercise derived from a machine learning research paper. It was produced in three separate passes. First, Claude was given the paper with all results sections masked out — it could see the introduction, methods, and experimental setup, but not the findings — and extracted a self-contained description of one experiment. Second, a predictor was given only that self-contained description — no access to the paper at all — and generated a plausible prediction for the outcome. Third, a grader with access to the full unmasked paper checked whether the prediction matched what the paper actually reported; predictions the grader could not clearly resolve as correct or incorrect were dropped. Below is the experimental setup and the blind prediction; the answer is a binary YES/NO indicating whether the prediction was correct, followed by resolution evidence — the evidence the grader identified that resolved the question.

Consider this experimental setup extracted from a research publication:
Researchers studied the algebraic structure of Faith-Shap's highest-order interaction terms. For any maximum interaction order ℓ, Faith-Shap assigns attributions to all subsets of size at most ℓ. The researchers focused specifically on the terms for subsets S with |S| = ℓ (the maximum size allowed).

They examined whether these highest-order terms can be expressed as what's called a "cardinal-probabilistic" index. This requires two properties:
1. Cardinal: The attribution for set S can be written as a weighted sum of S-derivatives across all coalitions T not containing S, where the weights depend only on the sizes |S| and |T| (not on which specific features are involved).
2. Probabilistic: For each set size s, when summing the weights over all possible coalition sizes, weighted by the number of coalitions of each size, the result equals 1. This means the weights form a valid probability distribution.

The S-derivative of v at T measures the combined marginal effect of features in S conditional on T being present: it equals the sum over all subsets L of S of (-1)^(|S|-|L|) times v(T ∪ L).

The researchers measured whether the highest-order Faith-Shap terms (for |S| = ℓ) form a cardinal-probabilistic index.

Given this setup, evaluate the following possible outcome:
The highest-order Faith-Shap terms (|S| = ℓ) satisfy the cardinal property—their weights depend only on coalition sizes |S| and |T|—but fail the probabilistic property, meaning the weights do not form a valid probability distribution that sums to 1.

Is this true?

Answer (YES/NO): NO